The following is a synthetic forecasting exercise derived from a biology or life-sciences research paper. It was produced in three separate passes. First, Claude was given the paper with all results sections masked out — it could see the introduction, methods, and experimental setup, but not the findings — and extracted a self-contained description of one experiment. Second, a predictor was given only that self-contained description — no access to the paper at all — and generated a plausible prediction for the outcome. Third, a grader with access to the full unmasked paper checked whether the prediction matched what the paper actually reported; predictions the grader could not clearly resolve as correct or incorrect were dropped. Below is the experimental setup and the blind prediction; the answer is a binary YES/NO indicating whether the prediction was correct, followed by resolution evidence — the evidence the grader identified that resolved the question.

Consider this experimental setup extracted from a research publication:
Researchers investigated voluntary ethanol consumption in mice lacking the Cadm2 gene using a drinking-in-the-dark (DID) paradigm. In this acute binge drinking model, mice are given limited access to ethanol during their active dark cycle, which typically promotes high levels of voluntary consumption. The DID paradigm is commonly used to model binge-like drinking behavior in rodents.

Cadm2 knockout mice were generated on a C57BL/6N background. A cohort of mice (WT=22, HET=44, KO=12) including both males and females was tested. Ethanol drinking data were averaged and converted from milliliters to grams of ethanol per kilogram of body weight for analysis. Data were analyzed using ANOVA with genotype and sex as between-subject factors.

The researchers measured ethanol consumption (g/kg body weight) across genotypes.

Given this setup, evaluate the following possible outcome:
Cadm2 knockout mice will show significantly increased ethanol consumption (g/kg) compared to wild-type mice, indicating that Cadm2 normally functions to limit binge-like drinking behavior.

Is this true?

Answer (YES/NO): NO